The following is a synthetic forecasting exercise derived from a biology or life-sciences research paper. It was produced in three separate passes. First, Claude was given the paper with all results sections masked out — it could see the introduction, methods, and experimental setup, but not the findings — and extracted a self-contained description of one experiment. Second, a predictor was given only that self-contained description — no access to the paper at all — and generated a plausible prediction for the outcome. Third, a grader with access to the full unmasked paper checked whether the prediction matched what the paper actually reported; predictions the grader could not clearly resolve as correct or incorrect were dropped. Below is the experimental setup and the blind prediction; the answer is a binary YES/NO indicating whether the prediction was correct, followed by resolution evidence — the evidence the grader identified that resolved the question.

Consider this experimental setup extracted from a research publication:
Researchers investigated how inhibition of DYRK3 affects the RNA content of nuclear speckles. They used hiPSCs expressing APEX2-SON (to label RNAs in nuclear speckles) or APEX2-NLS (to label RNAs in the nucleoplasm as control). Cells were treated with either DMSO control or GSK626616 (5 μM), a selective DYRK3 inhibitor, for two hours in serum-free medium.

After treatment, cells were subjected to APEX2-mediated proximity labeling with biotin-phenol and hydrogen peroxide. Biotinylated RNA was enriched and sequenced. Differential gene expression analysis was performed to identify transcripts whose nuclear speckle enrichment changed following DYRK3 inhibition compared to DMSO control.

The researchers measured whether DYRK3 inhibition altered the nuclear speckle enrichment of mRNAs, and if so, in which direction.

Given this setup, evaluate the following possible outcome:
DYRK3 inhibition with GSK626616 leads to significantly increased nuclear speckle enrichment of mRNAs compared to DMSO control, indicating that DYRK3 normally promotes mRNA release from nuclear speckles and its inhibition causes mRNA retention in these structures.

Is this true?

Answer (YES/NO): NO